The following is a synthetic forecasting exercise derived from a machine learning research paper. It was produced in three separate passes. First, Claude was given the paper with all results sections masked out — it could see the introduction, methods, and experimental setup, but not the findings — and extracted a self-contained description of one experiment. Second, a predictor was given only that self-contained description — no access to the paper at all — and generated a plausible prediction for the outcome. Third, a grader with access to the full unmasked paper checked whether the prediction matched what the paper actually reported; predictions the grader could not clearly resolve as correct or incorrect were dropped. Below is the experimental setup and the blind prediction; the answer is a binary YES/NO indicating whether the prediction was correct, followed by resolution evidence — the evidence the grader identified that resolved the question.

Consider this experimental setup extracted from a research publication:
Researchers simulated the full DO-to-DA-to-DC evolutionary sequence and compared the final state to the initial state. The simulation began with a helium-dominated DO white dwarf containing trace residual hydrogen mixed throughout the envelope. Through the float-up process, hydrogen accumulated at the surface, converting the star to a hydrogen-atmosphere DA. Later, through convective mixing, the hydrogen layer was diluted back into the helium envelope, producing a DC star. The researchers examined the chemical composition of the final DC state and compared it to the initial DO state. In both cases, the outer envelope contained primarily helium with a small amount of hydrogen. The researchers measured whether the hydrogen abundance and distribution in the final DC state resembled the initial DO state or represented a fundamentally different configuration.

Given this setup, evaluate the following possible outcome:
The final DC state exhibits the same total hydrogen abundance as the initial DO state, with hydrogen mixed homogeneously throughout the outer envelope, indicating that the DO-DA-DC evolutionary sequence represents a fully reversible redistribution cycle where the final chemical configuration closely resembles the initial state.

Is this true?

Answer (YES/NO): NO